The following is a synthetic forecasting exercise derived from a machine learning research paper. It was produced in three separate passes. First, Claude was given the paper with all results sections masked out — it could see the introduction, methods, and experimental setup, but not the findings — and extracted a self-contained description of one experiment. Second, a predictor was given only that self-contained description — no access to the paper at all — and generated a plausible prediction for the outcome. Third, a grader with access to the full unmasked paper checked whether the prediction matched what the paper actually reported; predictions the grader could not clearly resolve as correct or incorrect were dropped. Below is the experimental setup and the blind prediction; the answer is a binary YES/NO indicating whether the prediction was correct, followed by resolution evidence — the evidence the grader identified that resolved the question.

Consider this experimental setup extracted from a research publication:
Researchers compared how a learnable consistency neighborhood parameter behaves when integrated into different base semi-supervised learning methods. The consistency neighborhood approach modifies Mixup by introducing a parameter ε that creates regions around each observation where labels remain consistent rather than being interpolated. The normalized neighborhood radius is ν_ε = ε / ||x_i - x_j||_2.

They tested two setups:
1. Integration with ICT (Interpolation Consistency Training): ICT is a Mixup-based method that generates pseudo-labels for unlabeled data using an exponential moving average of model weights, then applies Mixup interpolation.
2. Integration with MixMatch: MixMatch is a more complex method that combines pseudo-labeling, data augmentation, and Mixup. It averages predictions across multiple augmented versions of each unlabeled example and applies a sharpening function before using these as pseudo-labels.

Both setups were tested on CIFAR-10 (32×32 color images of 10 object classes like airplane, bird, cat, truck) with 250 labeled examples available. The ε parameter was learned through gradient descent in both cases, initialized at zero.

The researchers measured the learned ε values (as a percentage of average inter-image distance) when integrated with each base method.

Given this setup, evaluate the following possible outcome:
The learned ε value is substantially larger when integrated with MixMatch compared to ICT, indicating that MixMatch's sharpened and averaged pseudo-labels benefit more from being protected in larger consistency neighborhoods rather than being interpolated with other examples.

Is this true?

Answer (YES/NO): YES